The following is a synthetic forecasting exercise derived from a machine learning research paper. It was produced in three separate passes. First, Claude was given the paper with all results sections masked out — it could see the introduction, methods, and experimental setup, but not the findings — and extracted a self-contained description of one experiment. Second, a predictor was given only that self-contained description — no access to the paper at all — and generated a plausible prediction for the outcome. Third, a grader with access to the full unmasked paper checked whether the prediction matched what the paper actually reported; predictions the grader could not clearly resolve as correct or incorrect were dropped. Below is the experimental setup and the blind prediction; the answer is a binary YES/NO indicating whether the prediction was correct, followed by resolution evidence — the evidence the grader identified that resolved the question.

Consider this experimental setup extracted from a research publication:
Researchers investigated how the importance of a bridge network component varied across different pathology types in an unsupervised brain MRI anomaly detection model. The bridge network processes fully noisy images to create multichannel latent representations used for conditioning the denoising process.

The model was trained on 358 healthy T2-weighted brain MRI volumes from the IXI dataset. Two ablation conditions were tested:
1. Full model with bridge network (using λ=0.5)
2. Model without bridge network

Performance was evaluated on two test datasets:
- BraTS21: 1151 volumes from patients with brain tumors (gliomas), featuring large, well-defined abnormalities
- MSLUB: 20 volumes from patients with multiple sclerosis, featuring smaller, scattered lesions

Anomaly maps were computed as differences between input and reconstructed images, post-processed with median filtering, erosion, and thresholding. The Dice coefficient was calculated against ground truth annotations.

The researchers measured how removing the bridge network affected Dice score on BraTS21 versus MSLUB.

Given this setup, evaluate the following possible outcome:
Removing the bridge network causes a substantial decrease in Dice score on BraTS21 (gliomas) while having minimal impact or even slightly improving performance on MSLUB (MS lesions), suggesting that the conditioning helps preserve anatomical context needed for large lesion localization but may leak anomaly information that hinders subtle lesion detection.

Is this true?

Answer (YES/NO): YES